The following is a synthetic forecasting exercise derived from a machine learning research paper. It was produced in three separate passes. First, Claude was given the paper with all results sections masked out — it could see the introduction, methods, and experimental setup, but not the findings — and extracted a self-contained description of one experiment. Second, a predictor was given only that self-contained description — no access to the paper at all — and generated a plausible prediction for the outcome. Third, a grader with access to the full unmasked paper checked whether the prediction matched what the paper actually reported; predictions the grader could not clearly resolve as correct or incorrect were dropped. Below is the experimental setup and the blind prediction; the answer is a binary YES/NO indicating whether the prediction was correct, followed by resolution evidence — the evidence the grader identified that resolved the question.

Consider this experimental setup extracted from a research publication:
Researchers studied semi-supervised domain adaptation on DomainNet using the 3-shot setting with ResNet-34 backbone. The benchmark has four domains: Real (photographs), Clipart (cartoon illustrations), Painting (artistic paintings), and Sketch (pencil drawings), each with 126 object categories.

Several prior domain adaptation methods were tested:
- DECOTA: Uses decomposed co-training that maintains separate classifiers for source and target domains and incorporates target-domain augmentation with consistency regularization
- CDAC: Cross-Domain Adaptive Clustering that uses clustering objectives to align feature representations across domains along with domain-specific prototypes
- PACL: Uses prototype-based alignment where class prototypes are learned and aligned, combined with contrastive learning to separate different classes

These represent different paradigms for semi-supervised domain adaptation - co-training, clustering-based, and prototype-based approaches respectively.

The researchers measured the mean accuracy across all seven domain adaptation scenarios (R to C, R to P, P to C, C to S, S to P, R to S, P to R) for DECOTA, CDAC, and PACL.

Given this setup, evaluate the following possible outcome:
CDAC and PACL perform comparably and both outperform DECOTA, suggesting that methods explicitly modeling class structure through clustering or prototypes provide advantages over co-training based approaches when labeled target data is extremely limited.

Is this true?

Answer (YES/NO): YES